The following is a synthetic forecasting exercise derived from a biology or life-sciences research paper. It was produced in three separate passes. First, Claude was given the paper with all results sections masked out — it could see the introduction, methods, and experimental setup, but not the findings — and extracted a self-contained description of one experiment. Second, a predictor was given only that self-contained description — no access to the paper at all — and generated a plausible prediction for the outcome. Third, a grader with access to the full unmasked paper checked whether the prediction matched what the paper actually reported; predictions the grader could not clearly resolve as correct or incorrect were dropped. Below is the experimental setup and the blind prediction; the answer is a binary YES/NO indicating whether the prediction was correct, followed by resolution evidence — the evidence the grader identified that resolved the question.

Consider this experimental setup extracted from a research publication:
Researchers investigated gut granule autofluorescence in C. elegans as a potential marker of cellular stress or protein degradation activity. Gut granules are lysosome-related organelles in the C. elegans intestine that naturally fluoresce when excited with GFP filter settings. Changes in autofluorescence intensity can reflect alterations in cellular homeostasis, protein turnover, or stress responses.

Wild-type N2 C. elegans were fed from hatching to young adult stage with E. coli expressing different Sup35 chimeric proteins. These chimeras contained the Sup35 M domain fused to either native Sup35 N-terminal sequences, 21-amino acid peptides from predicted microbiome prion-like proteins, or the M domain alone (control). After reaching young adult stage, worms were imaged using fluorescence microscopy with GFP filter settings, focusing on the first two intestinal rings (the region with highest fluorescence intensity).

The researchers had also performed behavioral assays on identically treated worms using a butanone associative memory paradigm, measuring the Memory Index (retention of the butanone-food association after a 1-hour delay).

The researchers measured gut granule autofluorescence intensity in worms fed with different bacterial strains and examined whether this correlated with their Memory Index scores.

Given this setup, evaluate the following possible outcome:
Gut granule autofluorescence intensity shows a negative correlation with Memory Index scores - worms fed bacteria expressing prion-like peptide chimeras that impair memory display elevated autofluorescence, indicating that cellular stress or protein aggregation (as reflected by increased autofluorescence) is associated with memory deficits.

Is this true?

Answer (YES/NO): NO